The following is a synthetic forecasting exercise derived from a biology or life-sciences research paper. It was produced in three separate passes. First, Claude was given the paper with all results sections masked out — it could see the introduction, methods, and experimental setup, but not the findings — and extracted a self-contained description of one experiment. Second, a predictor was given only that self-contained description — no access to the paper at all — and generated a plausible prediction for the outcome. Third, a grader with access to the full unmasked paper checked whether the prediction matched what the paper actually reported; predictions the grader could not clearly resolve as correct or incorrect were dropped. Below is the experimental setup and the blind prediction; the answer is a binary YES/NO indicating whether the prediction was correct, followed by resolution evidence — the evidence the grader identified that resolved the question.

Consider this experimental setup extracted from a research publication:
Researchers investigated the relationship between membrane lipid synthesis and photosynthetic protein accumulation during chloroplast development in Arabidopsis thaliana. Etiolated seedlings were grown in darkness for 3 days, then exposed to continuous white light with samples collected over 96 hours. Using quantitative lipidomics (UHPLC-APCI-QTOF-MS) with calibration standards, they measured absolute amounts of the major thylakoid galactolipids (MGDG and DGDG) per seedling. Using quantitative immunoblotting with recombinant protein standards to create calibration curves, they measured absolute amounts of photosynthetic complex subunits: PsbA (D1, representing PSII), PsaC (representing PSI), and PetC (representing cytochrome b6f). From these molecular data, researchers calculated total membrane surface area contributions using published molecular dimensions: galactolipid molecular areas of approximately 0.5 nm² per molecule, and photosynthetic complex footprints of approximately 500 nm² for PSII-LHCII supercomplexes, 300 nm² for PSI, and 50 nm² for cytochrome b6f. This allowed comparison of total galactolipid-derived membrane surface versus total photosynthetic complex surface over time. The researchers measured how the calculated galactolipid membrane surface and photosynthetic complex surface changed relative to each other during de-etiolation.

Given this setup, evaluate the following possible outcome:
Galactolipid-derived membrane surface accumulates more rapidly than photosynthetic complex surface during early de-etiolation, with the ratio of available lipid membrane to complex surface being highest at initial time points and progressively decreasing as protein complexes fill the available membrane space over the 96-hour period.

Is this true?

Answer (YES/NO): NO